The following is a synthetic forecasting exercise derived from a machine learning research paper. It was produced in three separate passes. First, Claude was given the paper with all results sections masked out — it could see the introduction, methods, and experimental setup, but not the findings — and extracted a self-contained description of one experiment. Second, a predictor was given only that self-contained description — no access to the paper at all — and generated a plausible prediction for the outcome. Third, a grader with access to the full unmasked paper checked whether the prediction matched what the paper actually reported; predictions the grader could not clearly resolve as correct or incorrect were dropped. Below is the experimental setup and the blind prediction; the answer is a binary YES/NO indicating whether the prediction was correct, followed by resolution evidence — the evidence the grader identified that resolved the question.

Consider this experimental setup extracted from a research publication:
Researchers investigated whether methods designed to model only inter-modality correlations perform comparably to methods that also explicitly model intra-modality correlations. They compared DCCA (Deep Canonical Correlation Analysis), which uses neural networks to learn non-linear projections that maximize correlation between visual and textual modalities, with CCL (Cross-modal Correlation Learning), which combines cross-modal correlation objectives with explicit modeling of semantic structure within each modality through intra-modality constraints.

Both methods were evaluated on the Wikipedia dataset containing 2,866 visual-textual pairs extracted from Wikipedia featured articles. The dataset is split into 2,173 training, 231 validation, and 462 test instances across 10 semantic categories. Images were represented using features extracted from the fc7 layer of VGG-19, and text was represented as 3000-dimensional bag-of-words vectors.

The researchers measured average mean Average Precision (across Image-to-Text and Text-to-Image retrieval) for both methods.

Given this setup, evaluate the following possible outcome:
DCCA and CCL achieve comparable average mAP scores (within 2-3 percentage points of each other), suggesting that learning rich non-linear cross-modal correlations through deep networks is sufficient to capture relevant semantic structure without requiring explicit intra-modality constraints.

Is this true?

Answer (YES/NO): NO